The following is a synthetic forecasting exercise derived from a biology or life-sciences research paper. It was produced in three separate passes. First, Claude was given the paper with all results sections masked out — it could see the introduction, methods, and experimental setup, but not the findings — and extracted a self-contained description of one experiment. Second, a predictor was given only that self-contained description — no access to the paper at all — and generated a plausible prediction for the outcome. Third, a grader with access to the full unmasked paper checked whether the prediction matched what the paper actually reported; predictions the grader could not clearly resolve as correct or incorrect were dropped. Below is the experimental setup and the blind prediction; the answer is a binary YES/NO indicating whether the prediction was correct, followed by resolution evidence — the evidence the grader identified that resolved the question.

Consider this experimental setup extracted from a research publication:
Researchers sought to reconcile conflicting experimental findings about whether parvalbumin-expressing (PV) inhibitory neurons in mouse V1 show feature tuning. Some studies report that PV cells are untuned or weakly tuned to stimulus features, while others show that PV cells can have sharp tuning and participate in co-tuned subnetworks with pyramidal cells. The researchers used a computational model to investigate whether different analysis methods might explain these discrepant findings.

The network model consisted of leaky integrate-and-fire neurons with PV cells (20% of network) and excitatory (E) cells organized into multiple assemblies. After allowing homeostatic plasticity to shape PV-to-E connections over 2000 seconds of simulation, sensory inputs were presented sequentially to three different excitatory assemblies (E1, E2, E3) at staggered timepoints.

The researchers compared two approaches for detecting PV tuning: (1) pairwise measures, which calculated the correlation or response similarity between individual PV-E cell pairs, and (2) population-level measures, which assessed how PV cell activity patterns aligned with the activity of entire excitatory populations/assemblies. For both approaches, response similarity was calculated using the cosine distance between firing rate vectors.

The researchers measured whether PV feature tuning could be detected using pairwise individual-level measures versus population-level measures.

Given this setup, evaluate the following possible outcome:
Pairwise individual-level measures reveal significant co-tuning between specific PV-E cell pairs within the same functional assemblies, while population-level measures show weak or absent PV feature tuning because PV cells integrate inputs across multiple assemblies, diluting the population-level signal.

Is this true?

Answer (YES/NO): NO